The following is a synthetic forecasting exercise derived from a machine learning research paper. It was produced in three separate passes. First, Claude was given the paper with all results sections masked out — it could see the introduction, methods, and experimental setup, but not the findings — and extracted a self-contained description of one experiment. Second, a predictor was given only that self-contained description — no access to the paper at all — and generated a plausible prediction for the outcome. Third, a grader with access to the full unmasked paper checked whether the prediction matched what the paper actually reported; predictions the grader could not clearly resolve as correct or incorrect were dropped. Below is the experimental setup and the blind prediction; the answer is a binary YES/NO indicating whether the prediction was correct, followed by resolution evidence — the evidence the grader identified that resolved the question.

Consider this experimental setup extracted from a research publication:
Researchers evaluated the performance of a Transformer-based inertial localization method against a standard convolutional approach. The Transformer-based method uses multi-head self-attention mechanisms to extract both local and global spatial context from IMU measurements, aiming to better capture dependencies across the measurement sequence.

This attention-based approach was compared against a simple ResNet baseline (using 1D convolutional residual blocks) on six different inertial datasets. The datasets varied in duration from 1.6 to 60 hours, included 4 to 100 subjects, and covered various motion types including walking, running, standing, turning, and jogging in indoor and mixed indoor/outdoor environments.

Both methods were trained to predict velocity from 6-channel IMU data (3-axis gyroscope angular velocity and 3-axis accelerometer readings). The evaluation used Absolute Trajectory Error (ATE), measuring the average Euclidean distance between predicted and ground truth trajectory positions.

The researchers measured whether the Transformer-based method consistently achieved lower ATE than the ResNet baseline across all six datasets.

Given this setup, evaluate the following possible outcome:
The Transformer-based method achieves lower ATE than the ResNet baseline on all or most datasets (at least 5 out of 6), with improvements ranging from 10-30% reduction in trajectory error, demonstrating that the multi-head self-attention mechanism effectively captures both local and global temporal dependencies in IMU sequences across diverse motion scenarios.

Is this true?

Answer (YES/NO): NO